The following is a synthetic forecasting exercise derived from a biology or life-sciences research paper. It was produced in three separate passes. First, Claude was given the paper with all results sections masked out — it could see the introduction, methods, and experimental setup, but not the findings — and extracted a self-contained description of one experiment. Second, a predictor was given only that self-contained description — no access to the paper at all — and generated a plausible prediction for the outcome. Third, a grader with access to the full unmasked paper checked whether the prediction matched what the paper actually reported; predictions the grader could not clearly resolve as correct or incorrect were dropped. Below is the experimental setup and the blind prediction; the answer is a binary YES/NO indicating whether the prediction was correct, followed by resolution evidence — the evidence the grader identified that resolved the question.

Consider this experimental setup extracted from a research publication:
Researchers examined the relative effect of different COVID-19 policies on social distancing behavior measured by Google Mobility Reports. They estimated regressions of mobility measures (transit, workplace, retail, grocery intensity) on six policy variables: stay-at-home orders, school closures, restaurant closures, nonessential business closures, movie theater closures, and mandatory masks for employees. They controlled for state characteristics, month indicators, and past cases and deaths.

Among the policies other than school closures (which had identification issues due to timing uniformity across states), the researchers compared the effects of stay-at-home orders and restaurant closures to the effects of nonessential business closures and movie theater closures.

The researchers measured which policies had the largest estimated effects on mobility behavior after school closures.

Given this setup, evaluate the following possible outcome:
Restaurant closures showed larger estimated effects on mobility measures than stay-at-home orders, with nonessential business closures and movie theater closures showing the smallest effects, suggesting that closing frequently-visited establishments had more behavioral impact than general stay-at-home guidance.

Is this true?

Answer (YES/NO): NO